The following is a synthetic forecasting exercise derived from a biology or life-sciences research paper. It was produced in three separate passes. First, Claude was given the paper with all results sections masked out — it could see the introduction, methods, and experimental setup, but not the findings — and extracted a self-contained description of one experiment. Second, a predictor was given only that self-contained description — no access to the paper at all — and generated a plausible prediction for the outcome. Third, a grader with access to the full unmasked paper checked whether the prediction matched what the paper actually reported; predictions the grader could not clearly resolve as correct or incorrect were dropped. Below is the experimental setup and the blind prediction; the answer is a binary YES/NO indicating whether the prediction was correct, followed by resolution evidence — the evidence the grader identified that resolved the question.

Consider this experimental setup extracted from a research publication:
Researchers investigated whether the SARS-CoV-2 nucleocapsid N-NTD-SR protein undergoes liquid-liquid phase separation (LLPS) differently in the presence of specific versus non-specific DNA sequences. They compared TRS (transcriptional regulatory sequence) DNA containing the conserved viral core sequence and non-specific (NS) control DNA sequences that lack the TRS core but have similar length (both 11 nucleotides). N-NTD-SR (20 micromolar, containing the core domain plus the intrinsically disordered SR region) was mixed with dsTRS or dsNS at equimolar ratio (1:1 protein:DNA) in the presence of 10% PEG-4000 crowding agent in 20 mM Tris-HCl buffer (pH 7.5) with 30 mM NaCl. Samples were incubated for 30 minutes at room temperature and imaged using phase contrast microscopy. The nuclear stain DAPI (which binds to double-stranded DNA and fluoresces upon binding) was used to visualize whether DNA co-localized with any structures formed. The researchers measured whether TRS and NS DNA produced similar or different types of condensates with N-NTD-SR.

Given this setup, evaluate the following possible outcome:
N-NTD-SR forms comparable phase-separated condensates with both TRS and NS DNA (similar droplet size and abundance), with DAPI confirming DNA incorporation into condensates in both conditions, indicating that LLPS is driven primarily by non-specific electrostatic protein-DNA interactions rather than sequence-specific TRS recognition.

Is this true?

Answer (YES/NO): NO